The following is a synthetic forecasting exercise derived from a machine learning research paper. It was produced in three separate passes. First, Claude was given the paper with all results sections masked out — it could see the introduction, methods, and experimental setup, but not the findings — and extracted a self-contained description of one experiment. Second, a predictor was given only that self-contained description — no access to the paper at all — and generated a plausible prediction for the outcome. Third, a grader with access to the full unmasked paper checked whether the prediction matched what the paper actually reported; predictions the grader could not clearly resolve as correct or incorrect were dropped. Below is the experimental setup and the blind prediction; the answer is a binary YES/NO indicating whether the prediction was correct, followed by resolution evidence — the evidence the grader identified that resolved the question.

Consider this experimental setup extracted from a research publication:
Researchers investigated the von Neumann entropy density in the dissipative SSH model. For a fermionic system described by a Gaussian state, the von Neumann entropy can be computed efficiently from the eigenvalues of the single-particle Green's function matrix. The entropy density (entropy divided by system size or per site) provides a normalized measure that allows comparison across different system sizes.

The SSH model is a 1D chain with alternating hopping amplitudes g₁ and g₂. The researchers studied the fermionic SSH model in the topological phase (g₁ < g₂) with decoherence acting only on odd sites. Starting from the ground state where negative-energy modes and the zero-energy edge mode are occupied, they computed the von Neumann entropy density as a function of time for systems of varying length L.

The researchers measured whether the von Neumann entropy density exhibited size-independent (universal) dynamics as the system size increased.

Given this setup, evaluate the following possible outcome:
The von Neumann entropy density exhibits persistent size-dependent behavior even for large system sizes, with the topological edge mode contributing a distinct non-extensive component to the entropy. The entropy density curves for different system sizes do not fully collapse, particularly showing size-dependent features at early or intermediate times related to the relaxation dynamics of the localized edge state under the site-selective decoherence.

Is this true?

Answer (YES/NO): NO